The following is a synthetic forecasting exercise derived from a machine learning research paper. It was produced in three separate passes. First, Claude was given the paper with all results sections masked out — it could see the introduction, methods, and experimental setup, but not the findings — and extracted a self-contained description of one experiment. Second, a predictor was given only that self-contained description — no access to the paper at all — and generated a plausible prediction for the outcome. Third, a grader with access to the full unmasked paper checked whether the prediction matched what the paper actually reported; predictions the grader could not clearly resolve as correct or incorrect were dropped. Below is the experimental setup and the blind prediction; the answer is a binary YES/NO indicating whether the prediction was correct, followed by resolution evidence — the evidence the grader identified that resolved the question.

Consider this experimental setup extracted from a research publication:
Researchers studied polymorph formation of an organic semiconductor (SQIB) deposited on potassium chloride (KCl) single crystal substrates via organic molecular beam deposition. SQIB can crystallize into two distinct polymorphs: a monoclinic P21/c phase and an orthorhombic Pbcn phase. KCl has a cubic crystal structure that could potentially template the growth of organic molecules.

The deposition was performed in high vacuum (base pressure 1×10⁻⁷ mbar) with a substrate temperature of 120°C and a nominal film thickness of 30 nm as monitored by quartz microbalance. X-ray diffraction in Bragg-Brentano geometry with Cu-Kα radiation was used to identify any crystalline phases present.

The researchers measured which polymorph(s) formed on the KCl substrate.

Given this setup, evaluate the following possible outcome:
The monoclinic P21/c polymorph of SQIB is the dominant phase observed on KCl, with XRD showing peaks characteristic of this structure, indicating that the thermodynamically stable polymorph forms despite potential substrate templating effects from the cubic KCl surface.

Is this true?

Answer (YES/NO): YES